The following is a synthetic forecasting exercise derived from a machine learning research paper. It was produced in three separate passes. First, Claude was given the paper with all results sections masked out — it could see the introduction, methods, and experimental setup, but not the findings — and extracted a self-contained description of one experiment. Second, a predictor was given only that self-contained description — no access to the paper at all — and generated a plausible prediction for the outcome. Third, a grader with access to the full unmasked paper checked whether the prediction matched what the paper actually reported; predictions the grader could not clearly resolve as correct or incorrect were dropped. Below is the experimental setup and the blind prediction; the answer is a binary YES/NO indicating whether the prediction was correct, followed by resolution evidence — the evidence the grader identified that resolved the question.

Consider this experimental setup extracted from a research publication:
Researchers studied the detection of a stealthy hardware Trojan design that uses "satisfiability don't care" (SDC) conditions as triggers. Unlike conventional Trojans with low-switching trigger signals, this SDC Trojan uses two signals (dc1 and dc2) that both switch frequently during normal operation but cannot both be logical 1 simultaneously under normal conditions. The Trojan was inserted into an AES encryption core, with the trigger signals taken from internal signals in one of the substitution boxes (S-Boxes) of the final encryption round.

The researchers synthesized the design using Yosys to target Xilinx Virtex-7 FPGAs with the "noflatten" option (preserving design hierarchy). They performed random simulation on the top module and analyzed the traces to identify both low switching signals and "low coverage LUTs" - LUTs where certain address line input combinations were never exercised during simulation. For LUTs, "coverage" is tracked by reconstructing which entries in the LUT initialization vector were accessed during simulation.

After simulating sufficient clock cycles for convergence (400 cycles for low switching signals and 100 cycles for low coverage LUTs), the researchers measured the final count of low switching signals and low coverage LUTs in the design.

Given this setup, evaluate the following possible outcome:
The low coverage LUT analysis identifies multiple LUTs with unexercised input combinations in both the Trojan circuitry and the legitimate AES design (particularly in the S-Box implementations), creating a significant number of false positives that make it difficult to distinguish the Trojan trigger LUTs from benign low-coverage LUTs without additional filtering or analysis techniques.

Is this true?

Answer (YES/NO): NO